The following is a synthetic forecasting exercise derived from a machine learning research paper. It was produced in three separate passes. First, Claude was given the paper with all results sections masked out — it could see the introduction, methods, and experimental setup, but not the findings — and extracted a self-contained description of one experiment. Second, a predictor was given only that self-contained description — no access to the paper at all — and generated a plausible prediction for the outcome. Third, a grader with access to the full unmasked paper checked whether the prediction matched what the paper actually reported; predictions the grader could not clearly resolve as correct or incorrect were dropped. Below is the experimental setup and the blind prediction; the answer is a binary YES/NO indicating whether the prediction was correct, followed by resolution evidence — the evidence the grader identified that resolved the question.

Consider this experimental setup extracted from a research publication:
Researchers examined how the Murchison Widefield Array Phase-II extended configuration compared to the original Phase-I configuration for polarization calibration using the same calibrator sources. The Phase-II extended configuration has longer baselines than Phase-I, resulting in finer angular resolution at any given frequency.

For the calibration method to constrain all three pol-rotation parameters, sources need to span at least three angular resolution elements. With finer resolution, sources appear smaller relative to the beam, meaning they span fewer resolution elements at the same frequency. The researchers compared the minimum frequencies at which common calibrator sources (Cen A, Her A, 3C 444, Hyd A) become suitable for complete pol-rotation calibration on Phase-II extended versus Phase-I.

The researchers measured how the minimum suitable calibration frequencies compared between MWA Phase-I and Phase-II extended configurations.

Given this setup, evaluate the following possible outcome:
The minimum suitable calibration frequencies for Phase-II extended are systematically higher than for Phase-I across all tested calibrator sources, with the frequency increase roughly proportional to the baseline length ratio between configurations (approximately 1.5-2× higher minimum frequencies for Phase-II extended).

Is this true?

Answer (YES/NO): NO